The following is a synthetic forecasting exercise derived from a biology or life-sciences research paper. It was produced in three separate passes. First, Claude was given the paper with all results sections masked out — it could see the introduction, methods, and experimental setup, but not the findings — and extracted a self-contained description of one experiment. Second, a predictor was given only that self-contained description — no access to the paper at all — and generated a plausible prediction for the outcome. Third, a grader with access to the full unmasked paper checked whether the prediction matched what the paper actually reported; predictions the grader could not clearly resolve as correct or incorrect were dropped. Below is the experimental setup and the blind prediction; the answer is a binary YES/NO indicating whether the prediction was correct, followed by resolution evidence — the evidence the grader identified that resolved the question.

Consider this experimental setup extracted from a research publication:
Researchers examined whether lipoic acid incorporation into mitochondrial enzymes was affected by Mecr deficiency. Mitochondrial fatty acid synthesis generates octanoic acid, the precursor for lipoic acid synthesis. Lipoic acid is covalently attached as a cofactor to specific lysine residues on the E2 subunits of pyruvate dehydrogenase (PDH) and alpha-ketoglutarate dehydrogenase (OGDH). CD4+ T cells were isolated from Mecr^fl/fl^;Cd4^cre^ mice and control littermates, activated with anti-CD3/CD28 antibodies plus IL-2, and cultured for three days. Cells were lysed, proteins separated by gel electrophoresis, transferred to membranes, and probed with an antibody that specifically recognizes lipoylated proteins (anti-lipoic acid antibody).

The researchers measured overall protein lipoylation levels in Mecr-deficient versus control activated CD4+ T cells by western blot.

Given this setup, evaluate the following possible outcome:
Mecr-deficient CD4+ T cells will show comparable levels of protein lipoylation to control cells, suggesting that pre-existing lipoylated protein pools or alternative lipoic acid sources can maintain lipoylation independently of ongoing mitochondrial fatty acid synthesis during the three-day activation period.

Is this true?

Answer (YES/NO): NO